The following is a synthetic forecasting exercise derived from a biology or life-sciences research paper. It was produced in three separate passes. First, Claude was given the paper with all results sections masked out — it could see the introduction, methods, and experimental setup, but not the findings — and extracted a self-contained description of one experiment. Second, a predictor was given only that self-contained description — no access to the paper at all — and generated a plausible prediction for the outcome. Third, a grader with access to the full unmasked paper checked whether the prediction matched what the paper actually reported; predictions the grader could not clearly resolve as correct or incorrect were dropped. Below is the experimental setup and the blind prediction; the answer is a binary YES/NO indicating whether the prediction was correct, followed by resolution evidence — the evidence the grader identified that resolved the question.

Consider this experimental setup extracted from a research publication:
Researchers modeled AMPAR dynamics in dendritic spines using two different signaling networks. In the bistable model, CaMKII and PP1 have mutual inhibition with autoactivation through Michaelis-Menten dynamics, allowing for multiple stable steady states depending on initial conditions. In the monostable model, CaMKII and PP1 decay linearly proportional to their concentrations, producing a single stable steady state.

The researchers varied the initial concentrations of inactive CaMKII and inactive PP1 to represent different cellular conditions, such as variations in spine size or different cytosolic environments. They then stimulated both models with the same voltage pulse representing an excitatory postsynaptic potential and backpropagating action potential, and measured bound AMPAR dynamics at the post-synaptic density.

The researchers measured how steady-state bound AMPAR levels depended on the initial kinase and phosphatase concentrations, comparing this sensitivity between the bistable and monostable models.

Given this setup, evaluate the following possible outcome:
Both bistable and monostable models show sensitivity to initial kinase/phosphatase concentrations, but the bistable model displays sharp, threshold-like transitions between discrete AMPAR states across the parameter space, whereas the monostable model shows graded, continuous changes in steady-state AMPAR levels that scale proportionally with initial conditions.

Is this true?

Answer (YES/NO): NO